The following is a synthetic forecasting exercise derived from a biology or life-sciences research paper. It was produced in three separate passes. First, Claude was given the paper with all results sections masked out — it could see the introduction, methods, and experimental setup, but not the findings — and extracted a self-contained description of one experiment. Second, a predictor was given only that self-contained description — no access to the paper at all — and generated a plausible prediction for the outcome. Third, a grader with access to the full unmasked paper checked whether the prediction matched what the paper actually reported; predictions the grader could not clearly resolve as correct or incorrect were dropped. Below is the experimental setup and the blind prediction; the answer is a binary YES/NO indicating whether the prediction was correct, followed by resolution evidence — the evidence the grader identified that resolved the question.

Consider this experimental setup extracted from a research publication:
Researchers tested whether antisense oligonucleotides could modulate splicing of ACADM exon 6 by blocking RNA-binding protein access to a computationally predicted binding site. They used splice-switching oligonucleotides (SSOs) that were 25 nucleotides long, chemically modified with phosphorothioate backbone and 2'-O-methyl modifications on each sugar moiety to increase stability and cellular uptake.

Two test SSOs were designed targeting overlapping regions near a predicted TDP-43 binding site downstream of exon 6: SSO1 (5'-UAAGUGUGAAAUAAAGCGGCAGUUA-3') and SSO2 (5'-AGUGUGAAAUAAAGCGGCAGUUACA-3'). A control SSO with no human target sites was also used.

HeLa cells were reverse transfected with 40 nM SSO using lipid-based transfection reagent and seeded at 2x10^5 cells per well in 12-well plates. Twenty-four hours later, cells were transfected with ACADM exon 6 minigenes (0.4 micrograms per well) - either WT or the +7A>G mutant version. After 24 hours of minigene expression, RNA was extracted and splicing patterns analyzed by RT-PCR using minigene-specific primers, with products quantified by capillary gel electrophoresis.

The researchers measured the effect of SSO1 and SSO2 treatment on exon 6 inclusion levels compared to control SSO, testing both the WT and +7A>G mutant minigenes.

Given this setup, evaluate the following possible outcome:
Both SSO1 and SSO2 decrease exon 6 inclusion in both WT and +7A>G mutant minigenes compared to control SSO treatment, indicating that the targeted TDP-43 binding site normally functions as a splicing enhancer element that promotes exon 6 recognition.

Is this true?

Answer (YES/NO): NO